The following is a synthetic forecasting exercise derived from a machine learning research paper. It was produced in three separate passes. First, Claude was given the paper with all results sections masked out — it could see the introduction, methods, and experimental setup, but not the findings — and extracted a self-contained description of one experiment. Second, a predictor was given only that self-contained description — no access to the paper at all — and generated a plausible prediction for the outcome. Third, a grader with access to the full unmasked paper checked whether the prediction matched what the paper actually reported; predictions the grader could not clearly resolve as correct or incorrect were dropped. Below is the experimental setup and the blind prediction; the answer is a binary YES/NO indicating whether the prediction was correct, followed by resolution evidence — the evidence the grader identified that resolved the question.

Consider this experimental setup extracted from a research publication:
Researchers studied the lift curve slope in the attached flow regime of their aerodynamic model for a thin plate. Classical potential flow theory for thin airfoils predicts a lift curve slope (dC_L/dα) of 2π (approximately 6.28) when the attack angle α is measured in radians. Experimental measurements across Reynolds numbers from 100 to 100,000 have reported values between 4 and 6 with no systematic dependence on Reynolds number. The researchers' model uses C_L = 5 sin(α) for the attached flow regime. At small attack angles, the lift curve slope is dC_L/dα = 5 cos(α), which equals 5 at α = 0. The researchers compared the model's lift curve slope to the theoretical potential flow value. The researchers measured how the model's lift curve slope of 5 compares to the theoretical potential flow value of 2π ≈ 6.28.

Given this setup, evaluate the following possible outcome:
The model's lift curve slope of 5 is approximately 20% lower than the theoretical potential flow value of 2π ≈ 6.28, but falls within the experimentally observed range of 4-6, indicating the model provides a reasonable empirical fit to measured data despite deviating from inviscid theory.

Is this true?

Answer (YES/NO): YES